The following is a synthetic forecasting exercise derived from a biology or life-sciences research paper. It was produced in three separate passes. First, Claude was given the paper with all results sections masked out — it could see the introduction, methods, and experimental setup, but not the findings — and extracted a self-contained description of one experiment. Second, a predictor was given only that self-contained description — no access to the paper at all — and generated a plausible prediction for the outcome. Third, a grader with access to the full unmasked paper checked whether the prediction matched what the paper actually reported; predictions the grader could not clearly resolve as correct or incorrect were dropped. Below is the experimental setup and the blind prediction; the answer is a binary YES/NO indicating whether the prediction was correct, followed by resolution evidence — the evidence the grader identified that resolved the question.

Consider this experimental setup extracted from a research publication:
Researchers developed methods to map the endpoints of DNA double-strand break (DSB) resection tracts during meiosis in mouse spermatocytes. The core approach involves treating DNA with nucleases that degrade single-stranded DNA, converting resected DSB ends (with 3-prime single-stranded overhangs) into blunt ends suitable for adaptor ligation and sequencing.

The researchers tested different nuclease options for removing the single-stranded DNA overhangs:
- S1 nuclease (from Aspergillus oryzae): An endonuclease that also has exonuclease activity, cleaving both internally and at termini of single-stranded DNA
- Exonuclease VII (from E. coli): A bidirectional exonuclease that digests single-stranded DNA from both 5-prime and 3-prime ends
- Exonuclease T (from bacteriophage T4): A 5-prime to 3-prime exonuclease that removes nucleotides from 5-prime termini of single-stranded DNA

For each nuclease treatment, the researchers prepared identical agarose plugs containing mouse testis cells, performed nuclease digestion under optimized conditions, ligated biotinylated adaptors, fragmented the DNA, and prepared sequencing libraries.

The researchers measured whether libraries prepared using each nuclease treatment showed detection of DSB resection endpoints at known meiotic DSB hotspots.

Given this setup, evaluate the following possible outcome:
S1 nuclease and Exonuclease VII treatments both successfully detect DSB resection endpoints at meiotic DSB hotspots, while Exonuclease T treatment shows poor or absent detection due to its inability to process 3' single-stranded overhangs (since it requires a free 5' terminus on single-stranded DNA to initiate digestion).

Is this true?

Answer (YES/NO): NO